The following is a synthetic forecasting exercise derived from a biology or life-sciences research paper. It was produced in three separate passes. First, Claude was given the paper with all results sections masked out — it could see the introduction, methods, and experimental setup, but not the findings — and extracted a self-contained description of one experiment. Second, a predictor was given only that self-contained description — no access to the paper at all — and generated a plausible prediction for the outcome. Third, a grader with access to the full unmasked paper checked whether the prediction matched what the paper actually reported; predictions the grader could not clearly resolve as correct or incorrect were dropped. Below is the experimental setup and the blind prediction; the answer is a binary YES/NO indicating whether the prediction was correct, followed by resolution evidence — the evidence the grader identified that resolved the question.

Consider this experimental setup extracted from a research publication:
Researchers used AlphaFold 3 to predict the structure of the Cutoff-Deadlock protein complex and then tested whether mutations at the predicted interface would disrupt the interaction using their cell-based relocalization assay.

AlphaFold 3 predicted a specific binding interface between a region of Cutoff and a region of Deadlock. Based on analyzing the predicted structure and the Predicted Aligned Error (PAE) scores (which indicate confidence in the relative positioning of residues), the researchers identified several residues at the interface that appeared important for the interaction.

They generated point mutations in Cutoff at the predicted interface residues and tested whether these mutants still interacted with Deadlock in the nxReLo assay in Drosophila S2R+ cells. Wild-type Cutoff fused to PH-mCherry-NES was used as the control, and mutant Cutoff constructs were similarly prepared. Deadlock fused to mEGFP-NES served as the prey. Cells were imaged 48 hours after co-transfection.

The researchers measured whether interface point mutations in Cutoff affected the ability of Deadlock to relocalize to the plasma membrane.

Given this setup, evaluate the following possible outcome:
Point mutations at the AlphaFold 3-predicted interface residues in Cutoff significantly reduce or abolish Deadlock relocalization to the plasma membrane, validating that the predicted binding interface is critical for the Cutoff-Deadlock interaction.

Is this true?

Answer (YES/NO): YES